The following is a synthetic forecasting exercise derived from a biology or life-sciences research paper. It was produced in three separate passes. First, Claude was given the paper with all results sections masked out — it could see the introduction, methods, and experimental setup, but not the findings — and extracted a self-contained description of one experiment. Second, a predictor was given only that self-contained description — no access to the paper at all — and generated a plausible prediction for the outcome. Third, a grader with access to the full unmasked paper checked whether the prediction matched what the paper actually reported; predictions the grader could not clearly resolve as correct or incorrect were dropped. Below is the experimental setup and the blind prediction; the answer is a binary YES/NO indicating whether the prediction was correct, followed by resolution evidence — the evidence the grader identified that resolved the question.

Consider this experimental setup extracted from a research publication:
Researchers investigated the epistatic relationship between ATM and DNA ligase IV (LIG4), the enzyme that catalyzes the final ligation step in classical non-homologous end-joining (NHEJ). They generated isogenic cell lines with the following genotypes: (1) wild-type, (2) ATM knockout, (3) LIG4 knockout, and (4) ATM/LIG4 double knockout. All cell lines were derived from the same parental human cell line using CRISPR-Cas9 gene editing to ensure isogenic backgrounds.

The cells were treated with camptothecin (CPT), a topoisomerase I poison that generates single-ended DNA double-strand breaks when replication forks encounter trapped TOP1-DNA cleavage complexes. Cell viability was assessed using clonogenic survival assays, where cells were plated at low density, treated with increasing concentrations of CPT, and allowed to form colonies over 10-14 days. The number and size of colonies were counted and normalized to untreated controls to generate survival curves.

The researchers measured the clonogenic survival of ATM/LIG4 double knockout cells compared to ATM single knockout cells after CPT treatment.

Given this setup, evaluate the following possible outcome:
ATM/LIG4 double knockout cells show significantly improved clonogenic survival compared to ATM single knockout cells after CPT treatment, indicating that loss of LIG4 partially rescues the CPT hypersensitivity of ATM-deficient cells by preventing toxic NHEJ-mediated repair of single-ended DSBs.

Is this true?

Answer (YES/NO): YES